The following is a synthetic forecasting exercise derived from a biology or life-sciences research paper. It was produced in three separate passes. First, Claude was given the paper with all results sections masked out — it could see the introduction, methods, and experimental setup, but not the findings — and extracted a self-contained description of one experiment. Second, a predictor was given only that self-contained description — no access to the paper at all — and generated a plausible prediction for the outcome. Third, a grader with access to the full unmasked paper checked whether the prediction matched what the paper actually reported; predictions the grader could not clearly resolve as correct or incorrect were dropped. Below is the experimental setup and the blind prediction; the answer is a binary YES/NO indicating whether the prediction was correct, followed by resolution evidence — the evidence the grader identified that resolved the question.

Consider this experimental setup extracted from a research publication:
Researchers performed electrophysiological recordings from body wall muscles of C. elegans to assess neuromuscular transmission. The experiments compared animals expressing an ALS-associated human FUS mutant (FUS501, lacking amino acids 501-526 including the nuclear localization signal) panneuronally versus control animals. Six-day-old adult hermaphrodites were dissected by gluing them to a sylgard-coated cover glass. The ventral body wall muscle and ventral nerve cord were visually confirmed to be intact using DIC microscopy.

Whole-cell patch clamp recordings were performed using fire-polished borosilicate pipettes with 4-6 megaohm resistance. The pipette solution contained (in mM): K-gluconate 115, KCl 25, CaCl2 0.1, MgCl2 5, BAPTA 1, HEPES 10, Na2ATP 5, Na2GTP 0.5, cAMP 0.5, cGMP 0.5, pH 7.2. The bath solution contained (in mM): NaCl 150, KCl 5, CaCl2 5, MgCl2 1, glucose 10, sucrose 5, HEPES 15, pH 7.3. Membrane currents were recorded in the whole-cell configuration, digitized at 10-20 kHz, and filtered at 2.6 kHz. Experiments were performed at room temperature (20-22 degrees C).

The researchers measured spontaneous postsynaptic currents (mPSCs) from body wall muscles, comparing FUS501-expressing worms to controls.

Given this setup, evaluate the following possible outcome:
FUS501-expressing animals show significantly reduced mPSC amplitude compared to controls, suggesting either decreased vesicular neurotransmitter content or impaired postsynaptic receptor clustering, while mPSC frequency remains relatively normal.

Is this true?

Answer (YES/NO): NO